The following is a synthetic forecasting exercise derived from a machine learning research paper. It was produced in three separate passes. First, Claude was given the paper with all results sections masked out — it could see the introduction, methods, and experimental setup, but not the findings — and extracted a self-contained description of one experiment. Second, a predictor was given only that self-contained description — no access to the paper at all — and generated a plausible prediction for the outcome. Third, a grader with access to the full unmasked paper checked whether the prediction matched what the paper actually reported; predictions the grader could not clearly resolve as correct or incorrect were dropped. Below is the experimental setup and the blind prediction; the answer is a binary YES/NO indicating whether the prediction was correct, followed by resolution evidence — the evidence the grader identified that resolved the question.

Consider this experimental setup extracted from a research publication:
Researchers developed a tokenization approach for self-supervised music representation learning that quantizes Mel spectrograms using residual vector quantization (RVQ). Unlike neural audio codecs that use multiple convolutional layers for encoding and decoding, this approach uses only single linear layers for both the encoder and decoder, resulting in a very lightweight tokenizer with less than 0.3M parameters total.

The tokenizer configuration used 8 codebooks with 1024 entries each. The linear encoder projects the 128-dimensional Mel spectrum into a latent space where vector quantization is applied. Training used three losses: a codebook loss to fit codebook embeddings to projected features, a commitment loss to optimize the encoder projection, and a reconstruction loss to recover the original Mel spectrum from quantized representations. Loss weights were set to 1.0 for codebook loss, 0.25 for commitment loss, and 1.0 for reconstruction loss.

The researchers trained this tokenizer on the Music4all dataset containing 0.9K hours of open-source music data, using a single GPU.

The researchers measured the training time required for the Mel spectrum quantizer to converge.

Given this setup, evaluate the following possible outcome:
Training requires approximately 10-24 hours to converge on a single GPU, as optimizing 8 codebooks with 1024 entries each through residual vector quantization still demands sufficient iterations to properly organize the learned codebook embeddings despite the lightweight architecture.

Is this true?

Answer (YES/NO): NO